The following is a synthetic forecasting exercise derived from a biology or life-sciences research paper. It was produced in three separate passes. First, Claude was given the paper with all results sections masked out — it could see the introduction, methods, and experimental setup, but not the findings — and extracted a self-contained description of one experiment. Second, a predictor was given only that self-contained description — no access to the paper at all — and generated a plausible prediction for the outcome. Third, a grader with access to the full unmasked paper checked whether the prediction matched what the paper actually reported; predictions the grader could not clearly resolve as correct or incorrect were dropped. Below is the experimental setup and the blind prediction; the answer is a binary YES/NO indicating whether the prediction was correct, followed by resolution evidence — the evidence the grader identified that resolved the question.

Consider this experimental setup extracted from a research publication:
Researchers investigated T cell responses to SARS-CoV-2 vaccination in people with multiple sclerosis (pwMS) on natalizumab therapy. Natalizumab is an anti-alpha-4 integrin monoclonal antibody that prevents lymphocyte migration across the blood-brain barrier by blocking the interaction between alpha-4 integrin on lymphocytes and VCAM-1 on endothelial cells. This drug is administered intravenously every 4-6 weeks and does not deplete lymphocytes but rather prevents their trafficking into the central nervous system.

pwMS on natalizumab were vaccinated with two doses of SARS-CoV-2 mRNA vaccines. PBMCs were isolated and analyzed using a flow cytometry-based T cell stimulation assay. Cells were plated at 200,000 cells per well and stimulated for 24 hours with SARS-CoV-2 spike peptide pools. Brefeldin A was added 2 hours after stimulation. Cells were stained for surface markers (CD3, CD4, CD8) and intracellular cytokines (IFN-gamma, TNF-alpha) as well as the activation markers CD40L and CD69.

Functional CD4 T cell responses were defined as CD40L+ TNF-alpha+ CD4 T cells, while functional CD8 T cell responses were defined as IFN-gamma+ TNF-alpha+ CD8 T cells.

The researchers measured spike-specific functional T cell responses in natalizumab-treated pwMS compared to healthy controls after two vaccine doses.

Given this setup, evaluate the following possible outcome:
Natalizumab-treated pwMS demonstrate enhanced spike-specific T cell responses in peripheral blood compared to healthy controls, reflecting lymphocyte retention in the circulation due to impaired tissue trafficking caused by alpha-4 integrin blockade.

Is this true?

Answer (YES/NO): NO